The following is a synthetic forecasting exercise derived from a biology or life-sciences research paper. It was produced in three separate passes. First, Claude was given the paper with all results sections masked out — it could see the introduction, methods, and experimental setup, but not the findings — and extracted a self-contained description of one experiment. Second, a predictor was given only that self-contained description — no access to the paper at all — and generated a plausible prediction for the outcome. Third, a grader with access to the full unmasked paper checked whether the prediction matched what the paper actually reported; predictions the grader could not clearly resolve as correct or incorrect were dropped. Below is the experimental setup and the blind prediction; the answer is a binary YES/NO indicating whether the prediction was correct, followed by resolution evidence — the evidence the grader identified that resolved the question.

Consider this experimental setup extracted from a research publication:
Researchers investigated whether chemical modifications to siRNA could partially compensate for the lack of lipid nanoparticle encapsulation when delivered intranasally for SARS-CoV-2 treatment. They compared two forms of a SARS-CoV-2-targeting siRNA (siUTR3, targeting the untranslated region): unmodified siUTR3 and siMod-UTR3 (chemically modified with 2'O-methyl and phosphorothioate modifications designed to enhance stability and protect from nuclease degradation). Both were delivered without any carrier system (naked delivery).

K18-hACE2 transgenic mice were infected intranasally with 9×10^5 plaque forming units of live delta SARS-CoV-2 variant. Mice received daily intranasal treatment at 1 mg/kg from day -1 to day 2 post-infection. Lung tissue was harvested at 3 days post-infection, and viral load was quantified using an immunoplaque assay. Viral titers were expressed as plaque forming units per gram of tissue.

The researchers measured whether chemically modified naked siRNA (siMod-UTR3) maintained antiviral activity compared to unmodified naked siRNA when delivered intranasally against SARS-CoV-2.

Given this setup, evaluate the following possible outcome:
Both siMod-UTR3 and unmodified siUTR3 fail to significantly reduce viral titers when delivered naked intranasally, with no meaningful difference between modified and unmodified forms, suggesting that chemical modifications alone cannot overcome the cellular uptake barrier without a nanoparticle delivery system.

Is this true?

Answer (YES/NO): NO